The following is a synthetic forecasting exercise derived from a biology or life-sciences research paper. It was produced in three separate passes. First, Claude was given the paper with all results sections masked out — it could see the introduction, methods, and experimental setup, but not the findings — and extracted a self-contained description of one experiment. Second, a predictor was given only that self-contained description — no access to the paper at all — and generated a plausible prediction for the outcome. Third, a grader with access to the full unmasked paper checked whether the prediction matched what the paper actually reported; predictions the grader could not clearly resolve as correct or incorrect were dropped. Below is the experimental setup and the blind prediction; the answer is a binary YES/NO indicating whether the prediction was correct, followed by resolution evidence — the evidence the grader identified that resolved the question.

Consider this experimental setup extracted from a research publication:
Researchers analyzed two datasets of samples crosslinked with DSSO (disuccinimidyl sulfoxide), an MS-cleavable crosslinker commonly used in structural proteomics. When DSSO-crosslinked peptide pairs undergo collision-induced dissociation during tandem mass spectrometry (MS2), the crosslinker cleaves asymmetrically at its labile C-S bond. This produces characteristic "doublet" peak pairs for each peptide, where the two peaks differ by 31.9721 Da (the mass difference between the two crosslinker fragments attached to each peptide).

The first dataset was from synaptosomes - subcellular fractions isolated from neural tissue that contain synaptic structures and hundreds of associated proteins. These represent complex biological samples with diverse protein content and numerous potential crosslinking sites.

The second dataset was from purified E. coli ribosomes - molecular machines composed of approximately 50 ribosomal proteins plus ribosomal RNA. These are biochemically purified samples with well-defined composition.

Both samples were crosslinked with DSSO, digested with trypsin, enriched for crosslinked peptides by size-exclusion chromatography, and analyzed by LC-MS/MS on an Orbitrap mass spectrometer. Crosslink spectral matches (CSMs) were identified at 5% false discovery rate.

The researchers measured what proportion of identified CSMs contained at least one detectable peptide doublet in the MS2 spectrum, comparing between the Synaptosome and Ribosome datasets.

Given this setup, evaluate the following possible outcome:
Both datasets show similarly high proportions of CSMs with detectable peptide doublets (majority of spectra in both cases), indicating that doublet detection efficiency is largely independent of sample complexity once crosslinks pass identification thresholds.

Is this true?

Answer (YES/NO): NO